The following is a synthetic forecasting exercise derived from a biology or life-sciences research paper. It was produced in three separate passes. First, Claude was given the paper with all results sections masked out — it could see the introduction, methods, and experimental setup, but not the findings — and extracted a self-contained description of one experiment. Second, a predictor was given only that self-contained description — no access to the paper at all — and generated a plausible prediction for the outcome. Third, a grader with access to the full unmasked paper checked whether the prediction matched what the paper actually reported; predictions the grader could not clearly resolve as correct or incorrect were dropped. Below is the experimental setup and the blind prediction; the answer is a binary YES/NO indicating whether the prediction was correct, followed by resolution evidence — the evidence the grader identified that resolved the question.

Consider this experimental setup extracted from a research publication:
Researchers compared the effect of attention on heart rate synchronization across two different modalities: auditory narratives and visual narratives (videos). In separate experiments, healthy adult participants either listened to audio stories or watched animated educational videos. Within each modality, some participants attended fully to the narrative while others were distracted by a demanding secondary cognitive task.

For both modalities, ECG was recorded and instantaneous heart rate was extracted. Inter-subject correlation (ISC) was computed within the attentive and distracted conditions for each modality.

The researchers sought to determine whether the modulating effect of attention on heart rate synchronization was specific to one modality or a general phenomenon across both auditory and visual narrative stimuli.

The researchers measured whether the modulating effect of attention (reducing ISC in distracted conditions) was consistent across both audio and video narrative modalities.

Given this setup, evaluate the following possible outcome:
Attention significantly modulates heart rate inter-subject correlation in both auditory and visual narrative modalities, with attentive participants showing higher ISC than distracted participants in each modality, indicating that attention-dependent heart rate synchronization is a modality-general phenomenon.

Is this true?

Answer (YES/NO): YES